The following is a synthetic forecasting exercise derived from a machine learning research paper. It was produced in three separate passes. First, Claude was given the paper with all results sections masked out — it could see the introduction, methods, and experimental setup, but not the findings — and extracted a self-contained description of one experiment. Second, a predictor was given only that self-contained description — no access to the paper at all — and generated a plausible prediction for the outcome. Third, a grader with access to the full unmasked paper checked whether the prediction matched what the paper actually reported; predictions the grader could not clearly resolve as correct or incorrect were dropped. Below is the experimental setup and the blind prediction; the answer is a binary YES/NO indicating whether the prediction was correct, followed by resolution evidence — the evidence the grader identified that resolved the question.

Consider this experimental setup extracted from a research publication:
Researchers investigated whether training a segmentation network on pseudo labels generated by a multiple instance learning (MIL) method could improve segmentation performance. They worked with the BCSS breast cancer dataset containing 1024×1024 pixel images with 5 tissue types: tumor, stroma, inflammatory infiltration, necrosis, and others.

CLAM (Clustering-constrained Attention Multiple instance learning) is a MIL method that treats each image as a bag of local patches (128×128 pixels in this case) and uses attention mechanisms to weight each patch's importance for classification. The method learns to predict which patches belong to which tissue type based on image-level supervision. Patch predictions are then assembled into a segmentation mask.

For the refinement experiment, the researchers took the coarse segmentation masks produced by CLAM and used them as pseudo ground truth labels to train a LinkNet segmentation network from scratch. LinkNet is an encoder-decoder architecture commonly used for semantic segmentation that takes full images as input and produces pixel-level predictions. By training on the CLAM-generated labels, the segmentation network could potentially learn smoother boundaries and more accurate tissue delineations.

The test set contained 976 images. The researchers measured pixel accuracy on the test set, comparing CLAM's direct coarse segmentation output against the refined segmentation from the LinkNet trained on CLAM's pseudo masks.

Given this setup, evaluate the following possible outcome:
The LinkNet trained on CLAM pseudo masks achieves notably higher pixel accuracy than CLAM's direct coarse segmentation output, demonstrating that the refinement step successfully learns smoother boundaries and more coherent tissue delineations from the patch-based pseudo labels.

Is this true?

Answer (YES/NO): YES